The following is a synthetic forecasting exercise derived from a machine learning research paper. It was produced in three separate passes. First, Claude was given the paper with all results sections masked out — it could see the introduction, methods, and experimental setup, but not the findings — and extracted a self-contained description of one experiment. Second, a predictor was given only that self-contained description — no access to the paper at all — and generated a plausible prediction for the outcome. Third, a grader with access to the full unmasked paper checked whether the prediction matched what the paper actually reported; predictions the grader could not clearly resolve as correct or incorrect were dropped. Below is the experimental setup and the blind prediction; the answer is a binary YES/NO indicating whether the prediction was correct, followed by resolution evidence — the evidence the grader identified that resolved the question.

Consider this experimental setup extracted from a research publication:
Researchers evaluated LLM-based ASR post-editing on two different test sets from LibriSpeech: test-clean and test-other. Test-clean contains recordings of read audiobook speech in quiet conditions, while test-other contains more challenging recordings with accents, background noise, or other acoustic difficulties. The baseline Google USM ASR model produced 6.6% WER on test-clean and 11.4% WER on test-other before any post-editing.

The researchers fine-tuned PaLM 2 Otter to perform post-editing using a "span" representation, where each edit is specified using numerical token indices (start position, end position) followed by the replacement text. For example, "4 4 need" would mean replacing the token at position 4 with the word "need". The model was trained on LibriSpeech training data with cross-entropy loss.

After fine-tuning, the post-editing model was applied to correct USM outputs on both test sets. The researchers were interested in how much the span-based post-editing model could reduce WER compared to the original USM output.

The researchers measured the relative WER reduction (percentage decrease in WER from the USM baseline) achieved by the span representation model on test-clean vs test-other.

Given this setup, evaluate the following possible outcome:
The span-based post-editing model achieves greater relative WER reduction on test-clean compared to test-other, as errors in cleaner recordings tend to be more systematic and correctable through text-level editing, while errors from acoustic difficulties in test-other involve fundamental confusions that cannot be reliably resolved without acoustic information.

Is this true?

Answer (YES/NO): YES